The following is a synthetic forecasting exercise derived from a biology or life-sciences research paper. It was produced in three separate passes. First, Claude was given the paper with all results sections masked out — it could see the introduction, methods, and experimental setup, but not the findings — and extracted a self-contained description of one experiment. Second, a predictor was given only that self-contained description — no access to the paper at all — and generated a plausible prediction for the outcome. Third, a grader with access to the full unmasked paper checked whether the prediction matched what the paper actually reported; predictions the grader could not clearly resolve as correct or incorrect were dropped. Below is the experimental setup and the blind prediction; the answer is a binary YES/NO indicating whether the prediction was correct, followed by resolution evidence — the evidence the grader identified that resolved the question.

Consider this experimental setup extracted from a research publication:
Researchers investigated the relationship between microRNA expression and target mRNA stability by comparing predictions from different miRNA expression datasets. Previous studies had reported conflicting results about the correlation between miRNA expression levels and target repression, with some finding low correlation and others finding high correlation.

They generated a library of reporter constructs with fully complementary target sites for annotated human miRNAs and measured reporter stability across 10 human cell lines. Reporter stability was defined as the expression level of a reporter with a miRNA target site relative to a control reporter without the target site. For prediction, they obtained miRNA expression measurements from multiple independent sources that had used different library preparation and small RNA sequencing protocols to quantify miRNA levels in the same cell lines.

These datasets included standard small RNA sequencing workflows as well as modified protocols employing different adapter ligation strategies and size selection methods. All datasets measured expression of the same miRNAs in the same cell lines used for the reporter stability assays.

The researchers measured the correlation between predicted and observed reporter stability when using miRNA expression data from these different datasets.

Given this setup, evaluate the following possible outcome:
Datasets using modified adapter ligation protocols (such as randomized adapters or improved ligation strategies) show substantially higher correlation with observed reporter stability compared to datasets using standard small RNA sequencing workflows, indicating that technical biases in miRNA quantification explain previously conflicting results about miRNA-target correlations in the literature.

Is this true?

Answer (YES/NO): YES